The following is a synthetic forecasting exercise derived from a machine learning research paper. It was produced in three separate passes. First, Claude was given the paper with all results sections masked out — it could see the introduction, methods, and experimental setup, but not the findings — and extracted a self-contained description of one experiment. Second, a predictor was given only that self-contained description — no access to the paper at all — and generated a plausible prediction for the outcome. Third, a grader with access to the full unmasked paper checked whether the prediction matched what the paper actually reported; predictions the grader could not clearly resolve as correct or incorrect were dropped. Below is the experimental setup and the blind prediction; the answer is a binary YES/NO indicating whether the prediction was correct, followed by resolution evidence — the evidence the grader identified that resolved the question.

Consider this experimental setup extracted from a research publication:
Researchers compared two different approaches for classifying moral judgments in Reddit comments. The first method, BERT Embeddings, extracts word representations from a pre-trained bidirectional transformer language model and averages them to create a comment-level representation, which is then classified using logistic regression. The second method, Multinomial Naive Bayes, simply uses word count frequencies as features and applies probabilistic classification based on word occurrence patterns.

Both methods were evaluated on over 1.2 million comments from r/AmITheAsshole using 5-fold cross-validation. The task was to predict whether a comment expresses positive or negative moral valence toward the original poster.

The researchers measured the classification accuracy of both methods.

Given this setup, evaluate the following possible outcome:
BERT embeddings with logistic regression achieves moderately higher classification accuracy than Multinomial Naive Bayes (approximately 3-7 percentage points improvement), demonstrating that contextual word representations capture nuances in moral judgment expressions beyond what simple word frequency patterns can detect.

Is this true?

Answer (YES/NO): NO